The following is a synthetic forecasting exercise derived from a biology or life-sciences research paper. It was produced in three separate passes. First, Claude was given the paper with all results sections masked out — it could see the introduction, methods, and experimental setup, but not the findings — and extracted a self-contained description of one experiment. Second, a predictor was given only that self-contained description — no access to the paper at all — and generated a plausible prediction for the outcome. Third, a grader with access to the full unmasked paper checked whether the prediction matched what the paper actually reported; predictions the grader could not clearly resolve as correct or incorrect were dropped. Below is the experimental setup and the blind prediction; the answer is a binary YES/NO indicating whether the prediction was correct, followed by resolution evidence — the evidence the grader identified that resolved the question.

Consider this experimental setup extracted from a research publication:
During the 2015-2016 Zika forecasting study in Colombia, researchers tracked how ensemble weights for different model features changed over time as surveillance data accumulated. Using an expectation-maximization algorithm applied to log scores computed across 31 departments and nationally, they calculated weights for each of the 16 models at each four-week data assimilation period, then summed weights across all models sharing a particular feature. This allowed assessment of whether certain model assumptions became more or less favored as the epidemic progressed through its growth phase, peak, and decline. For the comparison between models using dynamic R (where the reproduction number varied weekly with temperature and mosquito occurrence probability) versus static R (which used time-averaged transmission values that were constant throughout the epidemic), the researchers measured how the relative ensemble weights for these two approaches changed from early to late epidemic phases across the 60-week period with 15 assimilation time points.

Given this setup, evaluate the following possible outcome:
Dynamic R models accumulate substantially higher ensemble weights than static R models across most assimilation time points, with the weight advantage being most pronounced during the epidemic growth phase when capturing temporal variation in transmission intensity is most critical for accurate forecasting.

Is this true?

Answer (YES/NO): NO